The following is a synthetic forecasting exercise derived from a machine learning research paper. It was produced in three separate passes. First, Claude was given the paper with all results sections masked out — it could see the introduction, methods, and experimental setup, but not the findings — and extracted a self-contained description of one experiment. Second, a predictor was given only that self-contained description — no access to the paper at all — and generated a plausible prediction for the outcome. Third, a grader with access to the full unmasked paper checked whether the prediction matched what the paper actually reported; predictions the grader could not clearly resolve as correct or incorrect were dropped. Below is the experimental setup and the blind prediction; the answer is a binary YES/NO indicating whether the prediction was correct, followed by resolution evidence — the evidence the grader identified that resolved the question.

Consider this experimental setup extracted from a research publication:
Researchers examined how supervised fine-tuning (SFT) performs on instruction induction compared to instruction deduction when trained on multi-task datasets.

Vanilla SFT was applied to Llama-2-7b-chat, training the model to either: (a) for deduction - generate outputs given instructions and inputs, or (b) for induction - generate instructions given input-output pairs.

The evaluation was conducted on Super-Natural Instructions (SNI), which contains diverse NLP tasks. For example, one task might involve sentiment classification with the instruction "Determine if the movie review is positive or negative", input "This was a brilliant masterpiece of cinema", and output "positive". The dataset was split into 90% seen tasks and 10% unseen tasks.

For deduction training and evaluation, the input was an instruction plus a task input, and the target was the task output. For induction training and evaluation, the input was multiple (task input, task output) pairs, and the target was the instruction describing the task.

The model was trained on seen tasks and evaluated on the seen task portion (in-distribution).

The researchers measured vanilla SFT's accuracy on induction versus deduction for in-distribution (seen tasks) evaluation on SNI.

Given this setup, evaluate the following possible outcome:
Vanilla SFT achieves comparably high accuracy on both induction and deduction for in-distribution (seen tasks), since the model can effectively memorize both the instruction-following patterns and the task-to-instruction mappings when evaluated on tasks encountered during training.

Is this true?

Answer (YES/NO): NO